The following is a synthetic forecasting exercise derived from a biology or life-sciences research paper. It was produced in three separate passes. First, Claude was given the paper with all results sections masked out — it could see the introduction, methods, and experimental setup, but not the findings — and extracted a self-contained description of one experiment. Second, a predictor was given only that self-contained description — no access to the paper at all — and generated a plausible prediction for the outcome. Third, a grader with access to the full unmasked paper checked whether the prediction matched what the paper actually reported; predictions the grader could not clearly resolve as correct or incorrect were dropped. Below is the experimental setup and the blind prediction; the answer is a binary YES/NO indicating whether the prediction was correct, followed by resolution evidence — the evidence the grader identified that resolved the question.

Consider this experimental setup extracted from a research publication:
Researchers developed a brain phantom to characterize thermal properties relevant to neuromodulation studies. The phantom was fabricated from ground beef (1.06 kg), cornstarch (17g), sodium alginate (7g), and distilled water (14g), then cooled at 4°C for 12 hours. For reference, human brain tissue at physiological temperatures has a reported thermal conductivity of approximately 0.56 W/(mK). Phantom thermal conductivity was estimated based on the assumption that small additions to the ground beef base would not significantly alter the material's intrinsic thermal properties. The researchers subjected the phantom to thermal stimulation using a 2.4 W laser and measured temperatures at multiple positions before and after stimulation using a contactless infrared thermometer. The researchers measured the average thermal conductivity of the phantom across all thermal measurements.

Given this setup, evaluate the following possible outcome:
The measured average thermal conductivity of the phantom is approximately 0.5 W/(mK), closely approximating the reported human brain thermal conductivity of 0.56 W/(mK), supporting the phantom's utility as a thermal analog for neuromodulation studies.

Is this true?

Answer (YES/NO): NO